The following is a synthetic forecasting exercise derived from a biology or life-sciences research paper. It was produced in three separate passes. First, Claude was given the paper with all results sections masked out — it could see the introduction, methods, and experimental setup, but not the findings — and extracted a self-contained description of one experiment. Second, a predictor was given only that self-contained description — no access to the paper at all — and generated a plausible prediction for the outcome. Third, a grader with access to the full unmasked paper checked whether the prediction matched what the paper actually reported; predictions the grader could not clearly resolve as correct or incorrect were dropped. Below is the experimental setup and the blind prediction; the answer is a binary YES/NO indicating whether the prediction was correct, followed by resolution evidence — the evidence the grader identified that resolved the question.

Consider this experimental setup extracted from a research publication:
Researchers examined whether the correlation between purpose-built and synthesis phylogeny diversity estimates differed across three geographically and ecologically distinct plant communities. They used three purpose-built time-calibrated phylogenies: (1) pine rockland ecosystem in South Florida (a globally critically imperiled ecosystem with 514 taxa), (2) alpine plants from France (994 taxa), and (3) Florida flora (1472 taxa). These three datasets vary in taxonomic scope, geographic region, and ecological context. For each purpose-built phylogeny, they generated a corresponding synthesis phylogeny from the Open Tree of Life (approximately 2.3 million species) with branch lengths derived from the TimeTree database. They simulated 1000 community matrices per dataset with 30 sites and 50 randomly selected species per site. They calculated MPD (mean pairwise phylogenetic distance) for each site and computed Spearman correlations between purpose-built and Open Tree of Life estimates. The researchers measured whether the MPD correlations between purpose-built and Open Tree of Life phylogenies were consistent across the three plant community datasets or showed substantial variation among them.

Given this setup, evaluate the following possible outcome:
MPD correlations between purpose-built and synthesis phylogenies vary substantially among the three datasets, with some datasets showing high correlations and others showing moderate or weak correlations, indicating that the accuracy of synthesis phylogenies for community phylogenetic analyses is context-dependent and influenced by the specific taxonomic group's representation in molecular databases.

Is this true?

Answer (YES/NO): NO